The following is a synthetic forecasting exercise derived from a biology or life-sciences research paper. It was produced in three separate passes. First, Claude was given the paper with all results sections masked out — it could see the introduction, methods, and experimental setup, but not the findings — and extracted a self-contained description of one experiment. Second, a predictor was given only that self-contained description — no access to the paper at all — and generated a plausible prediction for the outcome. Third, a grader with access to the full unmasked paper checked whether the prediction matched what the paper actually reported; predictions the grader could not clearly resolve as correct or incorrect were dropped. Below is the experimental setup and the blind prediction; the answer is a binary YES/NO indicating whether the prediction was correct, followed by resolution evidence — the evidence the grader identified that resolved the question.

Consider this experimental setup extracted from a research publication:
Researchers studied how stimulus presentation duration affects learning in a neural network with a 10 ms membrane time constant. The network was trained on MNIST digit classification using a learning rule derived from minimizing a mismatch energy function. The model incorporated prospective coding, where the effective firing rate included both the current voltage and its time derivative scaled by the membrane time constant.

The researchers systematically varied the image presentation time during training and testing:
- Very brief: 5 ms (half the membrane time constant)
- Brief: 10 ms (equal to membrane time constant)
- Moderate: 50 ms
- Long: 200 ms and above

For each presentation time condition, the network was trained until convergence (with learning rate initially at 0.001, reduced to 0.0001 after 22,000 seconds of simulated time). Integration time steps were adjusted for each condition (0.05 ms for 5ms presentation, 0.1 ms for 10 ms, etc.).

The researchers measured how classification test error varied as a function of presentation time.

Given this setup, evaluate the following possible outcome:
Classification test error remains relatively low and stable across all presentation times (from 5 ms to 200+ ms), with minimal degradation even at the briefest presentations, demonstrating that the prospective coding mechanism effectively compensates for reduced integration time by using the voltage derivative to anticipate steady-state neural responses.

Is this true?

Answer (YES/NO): NO